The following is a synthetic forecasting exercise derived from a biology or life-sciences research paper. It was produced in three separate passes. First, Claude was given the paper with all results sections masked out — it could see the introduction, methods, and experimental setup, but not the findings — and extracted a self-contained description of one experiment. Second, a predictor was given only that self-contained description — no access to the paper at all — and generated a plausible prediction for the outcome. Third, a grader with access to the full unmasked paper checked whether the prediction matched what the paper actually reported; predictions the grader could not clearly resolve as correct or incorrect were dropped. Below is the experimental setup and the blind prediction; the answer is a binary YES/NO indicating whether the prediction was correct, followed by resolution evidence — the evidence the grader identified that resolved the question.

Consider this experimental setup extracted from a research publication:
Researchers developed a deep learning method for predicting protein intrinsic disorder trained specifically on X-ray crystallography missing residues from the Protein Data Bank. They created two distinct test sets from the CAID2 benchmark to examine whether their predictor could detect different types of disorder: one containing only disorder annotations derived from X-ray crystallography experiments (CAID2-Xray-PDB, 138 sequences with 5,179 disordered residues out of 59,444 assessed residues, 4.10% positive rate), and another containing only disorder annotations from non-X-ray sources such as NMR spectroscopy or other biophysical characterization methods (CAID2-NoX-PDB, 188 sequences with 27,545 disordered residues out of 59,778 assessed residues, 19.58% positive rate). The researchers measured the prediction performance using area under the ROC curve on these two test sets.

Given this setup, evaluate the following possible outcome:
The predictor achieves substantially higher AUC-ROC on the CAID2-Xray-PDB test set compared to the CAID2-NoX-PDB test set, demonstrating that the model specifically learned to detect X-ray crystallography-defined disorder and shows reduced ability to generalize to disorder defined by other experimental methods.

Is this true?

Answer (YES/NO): YES